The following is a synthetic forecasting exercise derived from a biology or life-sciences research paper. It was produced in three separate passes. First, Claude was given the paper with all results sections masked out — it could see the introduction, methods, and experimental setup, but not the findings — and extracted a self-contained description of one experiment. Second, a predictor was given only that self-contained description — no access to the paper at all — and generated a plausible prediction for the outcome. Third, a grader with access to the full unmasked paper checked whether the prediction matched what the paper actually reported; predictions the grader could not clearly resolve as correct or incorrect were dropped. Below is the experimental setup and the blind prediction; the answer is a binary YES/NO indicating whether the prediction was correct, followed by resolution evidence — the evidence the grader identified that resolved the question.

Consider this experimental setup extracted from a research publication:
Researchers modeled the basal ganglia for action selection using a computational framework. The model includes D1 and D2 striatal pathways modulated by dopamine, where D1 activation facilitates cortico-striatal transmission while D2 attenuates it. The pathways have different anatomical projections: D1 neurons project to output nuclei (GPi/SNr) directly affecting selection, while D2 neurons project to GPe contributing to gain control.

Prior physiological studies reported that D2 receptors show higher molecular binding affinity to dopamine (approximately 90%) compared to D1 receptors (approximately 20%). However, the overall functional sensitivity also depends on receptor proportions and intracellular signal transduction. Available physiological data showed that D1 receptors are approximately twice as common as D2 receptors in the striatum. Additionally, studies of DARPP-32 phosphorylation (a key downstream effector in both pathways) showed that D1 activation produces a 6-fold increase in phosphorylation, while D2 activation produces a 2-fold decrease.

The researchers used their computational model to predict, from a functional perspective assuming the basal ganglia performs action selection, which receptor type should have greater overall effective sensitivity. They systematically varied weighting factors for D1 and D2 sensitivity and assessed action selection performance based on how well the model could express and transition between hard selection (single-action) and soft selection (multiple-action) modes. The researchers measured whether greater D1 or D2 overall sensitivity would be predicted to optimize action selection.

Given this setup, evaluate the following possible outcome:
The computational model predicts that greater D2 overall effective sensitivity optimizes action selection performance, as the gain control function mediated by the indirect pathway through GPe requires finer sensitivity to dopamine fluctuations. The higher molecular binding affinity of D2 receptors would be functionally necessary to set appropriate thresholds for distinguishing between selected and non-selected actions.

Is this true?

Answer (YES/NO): NO